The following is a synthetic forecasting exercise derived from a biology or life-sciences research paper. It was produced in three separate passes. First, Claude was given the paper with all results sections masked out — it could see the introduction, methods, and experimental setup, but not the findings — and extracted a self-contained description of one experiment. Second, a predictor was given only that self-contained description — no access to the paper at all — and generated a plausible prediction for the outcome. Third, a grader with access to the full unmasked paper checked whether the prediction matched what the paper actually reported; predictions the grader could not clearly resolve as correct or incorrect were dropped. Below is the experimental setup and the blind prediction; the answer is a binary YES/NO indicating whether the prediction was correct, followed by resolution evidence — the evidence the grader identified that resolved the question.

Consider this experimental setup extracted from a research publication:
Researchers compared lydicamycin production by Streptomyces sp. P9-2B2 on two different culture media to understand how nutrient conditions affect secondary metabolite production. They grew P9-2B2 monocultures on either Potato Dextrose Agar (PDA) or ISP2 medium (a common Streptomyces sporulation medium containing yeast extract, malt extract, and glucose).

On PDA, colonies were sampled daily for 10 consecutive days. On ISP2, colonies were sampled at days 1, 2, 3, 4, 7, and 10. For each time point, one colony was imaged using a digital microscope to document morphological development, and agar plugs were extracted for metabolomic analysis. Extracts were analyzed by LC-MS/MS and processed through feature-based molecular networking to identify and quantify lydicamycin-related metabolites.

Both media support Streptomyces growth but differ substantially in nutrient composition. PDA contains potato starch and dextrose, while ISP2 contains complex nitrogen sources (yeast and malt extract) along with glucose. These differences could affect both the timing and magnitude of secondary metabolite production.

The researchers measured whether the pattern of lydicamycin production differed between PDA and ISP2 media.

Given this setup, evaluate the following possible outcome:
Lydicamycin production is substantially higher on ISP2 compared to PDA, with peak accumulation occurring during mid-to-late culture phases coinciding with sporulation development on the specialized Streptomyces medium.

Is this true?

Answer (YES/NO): NO